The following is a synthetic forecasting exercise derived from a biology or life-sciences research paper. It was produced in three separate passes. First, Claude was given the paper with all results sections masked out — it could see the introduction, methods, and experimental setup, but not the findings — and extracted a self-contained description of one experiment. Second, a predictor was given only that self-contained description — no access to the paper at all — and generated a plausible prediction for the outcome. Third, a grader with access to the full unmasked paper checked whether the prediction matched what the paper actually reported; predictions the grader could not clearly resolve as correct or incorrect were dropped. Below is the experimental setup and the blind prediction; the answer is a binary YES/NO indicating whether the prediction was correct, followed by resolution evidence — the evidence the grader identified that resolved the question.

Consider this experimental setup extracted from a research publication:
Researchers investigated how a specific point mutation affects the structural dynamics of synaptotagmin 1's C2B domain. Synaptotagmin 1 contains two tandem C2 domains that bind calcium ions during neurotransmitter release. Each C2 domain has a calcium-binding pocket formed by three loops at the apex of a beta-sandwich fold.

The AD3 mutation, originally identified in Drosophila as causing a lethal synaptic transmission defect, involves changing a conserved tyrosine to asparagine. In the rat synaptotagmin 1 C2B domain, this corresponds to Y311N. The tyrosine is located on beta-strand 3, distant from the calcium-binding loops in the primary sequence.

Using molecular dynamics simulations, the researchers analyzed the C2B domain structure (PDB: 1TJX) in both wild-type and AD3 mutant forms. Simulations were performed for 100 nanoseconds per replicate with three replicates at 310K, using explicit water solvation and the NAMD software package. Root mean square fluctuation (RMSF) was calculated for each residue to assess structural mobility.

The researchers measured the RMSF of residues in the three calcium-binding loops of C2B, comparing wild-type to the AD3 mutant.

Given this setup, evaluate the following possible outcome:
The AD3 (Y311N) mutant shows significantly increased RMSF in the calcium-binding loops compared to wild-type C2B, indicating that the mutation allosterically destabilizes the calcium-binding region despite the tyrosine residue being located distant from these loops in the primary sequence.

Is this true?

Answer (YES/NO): YES